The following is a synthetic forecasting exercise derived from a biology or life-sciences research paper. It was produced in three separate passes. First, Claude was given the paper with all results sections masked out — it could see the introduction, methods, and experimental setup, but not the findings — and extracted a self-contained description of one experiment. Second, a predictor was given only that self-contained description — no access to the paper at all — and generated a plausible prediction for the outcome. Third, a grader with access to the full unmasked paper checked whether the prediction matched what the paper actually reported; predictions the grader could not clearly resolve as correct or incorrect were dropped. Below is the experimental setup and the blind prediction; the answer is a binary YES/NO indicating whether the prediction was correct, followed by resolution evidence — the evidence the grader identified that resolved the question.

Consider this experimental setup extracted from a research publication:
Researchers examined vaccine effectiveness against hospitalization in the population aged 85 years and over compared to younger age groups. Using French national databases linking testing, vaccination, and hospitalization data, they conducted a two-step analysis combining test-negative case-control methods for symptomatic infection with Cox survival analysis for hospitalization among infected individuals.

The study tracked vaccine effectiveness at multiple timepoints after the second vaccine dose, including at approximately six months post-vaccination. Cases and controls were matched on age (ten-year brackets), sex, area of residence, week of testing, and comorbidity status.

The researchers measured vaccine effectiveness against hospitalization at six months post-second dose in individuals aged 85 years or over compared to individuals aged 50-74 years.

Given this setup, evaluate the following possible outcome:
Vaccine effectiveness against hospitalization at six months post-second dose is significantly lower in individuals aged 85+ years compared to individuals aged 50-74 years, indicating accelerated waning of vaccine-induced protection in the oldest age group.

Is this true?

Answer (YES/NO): YES